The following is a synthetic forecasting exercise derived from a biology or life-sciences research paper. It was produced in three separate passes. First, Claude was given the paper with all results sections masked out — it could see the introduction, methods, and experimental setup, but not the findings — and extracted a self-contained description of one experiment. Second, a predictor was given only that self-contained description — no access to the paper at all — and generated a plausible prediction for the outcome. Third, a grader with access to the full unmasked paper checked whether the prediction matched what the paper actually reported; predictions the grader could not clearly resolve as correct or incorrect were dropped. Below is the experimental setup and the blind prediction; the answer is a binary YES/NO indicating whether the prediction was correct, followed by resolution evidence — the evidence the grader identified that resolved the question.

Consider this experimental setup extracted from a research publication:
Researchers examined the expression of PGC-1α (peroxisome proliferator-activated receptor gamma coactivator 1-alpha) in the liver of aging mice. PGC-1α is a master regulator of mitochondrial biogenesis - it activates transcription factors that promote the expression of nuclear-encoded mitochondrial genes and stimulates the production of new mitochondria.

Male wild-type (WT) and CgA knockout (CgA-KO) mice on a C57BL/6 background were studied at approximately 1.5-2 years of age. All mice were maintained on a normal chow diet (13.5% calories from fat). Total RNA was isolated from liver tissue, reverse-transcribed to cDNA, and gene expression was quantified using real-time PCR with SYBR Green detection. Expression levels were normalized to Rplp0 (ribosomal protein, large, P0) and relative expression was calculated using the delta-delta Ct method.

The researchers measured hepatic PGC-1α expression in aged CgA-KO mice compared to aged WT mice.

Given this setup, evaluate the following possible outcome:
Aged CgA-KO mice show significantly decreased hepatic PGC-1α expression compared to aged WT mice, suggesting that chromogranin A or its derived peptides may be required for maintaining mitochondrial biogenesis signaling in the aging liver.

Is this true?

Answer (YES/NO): NO